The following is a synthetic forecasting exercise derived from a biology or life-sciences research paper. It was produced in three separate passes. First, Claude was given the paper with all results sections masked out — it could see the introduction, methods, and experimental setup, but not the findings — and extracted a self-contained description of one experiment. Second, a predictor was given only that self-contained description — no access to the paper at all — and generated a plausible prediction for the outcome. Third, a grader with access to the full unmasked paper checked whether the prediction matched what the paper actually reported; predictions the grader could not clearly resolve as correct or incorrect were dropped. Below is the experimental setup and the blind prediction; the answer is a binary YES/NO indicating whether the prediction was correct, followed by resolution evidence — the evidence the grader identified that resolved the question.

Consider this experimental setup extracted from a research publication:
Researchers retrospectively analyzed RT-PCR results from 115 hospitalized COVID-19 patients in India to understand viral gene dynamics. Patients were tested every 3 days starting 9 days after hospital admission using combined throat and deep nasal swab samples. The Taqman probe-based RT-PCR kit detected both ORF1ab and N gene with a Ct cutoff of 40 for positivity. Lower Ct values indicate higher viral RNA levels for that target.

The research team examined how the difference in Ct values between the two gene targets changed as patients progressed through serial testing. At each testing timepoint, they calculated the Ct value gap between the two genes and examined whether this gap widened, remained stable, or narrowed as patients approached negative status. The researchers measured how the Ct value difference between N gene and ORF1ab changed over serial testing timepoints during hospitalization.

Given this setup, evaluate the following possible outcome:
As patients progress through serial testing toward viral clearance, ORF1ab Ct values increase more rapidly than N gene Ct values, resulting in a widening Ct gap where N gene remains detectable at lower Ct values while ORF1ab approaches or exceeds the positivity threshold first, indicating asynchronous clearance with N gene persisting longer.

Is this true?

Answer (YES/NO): NO